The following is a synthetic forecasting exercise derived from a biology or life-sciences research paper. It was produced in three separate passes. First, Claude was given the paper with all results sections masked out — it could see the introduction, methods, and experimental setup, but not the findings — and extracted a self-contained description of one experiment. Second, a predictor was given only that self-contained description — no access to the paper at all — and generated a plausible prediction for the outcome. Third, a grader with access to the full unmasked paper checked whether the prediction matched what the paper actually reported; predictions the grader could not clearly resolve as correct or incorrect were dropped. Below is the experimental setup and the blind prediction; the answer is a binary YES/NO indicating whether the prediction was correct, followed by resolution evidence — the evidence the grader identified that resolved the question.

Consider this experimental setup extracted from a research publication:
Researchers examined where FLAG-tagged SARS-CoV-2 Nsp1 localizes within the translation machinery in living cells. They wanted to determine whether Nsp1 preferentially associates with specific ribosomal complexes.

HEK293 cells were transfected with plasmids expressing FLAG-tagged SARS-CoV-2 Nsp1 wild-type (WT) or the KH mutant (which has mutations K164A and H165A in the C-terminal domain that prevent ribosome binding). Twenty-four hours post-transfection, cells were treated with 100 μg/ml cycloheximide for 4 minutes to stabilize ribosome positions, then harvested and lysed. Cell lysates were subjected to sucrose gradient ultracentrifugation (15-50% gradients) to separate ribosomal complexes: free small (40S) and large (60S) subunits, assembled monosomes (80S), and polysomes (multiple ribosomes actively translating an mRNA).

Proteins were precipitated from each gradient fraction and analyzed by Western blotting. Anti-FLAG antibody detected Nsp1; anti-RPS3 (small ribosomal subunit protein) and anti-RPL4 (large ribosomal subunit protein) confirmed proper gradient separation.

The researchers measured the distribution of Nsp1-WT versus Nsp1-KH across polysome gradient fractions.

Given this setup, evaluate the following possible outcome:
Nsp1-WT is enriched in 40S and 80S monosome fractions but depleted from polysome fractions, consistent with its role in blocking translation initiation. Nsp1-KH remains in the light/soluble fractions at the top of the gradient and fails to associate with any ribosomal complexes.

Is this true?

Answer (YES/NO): NO